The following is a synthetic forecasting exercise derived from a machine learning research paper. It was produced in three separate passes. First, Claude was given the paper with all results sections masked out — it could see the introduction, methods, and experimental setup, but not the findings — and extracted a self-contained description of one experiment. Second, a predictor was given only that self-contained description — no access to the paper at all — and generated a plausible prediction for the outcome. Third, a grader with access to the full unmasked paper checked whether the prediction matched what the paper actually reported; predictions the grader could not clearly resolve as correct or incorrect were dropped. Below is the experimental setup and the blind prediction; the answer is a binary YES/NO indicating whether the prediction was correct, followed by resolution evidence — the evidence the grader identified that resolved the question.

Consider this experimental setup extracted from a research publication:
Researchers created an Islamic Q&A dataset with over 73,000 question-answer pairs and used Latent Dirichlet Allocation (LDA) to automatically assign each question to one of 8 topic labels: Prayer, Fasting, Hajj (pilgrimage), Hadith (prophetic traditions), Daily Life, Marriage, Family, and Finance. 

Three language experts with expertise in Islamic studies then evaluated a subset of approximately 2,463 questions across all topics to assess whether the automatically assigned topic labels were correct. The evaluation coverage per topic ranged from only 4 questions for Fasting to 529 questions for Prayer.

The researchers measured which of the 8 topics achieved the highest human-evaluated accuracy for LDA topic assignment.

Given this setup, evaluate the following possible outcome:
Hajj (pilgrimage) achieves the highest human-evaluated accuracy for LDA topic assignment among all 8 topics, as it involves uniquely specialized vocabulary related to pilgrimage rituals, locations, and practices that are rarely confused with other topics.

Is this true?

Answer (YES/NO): NO